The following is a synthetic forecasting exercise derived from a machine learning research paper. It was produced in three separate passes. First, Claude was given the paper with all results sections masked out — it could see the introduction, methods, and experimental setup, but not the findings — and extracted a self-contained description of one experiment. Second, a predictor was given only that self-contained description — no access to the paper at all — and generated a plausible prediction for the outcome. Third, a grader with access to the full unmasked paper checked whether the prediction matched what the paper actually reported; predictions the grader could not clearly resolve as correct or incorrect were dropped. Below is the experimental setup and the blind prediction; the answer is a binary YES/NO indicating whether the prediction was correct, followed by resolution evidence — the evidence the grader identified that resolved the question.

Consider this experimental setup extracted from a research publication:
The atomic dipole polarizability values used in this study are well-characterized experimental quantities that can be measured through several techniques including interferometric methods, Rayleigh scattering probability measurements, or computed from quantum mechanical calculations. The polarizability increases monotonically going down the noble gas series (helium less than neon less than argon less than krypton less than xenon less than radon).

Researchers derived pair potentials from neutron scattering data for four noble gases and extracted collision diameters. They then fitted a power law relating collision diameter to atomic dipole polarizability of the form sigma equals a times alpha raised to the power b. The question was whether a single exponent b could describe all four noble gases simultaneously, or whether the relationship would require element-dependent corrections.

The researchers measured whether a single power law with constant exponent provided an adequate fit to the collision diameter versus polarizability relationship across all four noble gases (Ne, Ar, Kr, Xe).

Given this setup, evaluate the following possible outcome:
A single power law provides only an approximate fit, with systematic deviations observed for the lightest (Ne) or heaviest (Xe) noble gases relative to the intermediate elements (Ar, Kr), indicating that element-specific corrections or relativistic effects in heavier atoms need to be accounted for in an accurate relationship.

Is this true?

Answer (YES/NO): NO